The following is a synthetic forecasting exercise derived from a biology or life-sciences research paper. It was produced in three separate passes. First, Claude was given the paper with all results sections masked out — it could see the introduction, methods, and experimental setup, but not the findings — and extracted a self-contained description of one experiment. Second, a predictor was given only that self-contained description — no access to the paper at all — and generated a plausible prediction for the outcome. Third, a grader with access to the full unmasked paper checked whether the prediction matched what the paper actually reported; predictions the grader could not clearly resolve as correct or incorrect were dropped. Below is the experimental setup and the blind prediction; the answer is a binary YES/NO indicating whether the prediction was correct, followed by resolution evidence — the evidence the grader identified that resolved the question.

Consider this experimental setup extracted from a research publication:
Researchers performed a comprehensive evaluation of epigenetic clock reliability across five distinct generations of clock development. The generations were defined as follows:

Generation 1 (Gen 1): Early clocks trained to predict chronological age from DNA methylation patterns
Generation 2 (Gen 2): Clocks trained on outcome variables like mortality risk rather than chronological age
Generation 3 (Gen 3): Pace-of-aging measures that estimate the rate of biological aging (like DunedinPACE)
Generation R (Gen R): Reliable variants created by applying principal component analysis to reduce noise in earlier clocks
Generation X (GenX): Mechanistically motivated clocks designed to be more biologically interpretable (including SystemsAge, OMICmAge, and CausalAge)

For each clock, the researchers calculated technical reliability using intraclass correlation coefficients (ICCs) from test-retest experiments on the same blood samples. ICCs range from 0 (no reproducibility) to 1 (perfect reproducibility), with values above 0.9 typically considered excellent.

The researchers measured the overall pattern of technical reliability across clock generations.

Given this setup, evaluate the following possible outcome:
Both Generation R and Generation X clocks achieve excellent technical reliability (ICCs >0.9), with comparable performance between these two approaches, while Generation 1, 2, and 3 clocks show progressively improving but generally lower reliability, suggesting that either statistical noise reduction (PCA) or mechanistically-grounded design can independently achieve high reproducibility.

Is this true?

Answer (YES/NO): NO